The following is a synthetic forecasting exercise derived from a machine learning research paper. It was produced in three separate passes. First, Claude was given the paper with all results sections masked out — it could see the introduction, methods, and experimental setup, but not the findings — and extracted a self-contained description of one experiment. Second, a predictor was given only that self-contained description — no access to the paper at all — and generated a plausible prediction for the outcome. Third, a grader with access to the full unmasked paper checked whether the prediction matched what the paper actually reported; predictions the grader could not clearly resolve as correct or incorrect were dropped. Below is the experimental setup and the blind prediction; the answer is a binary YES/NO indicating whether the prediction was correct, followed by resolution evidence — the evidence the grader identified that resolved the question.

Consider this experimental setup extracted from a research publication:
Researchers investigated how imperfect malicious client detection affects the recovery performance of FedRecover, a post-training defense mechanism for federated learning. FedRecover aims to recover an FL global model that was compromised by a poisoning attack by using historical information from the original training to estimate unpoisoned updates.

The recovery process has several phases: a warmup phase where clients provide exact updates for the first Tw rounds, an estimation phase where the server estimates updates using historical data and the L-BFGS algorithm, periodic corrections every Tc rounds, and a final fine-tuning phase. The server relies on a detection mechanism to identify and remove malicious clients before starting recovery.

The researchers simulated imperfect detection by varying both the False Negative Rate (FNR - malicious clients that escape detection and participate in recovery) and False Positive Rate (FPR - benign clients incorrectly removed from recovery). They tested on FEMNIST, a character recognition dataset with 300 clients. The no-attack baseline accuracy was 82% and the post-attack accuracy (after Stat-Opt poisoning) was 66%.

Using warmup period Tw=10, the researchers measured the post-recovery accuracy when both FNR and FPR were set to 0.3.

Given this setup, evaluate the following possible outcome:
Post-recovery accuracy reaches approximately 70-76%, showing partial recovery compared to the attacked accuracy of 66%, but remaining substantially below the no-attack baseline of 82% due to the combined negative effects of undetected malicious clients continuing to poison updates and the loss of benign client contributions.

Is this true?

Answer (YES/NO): NO